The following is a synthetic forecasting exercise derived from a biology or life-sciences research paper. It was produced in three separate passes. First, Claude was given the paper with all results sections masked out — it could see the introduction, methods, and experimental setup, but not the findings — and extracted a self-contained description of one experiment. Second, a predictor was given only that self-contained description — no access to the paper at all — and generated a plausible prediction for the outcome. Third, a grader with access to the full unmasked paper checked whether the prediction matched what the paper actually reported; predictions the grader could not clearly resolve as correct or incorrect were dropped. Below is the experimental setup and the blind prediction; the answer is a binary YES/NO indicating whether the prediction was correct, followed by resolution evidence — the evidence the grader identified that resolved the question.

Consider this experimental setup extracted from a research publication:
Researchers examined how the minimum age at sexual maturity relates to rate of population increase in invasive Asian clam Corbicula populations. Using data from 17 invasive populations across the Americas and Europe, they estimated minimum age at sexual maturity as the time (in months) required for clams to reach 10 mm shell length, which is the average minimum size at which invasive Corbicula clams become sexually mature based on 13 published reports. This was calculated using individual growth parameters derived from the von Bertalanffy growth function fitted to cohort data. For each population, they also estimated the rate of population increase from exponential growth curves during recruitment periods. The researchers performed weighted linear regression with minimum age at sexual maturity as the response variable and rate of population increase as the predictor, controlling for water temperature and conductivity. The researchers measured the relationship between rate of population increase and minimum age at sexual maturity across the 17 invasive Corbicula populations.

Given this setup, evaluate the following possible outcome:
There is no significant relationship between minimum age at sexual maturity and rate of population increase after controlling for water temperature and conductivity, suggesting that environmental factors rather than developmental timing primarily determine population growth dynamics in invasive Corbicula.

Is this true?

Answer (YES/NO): NO